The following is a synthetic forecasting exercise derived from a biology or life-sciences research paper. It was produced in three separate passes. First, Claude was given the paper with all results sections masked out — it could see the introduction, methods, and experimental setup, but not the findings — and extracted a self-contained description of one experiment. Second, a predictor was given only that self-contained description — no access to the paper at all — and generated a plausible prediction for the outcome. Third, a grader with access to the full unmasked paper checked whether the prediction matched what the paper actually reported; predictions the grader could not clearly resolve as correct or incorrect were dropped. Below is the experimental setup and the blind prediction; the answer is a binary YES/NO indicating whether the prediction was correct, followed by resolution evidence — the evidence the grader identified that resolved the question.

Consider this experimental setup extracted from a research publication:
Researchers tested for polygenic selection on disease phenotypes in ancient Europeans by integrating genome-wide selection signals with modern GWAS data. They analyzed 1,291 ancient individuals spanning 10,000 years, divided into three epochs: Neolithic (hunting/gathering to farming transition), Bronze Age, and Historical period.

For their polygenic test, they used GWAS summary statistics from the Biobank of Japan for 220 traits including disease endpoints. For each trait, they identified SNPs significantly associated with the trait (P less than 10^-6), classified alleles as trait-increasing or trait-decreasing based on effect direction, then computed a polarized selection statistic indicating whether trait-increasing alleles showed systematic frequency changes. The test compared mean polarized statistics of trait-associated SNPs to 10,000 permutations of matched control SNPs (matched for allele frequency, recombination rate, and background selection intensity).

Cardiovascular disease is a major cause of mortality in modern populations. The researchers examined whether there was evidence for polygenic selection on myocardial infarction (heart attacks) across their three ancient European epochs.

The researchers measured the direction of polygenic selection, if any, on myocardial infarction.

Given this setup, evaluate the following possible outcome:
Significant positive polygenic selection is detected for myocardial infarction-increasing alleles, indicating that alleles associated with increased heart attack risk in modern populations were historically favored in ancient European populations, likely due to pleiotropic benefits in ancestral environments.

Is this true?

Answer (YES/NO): YES